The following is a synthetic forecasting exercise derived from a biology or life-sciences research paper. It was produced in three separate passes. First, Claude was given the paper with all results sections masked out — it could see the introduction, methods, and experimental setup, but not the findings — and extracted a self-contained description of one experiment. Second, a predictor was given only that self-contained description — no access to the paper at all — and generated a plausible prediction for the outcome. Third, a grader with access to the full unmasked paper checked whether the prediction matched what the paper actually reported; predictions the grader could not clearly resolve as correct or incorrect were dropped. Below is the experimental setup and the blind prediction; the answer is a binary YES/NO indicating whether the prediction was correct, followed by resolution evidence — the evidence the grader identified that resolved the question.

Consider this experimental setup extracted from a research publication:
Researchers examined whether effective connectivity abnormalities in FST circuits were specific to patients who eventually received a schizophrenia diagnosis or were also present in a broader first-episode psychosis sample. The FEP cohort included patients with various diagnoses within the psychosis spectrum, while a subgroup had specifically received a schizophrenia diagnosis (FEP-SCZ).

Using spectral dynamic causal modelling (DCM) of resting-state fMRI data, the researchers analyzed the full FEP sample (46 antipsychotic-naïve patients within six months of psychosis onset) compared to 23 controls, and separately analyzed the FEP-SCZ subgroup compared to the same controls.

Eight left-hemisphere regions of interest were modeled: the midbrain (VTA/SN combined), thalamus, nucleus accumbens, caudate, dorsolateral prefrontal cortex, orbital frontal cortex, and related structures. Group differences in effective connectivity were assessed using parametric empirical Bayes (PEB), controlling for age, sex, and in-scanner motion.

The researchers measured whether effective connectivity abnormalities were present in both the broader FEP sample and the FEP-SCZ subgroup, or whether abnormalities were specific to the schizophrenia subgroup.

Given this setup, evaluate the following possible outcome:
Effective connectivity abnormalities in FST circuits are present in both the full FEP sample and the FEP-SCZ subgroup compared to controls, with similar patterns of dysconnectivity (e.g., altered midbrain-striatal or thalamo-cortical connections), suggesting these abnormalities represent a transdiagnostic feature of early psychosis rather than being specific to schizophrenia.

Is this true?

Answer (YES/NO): YES